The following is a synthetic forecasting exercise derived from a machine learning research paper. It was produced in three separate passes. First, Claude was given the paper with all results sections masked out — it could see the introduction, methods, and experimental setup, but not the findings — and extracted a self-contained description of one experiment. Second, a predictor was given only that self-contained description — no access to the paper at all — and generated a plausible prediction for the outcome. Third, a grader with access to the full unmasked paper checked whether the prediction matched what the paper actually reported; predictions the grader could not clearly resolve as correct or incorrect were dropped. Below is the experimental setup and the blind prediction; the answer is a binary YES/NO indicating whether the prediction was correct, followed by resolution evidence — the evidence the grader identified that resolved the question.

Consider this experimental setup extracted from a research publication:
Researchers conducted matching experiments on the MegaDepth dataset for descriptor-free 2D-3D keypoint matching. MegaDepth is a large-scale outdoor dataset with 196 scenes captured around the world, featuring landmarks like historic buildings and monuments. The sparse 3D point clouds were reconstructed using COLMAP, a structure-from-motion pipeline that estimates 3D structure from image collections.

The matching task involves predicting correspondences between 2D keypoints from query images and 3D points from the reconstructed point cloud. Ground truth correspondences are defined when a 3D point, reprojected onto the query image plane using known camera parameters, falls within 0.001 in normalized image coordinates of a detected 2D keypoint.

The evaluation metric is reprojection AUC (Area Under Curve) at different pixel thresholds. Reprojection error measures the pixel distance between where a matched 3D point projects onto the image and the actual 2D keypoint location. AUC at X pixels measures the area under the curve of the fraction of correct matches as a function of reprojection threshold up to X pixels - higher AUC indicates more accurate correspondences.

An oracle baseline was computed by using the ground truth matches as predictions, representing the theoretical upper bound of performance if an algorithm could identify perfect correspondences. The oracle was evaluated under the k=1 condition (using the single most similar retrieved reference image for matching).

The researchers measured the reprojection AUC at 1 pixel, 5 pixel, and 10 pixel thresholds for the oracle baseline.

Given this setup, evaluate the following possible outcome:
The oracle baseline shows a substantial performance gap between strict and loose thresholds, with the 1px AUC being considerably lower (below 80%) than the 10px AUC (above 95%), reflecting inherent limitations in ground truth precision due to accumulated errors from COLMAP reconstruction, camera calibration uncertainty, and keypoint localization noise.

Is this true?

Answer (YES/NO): NO